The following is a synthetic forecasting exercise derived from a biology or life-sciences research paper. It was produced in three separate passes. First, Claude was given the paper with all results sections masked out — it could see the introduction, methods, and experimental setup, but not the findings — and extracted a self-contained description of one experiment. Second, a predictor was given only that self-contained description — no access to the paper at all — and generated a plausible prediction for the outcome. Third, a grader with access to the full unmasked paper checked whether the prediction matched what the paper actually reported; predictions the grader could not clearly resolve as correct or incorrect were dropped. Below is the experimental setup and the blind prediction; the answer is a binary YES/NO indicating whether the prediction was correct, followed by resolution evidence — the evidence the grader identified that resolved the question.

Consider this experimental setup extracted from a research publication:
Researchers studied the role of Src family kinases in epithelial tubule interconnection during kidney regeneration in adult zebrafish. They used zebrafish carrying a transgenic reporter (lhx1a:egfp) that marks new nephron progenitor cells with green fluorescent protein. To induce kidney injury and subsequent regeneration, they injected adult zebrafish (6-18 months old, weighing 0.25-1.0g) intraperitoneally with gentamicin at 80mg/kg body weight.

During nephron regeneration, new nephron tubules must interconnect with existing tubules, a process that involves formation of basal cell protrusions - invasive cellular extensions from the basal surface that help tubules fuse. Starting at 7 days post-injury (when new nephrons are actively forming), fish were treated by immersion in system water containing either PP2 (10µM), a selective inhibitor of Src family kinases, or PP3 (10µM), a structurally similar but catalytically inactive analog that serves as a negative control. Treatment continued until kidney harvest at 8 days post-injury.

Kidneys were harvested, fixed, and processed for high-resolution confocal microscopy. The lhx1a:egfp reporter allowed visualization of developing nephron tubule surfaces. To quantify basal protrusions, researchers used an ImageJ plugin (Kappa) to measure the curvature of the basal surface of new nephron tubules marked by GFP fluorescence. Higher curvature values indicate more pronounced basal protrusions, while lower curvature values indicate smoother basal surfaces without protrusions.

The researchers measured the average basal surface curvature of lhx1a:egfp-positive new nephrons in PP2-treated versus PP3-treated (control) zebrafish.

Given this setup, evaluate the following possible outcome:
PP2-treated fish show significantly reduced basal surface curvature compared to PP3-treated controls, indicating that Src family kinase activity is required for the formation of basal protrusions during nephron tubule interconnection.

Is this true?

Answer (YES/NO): YES